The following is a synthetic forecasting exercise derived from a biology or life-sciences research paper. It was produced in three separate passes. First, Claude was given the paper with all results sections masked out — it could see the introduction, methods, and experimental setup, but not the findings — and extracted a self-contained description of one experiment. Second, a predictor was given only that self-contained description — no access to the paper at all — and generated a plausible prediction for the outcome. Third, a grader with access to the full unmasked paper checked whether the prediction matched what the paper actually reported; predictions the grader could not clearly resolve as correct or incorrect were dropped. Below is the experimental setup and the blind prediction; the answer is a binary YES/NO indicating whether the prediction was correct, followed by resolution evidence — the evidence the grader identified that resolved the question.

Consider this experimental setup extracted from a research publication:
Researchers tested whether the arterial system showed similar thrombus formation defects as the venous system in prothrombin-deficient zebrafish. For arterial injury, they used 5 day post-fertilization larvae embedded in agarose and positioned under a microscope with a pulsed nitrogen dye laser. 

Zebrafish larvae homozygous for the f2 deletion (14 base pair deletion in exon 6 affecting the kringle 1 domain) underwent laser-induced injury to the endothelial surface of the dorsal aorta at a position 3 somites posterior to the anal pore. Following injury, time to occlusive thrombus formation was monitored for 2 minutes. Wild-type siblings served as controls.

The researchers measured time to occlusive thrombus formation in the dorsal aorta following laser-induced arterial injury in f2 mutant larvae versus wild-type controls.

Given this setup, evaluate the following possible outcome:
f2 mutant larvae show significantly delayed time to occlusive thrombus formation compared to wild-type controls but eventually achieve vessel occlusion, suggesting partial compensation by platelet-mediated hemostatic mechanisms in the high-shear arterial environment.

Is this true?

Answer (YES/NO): NO